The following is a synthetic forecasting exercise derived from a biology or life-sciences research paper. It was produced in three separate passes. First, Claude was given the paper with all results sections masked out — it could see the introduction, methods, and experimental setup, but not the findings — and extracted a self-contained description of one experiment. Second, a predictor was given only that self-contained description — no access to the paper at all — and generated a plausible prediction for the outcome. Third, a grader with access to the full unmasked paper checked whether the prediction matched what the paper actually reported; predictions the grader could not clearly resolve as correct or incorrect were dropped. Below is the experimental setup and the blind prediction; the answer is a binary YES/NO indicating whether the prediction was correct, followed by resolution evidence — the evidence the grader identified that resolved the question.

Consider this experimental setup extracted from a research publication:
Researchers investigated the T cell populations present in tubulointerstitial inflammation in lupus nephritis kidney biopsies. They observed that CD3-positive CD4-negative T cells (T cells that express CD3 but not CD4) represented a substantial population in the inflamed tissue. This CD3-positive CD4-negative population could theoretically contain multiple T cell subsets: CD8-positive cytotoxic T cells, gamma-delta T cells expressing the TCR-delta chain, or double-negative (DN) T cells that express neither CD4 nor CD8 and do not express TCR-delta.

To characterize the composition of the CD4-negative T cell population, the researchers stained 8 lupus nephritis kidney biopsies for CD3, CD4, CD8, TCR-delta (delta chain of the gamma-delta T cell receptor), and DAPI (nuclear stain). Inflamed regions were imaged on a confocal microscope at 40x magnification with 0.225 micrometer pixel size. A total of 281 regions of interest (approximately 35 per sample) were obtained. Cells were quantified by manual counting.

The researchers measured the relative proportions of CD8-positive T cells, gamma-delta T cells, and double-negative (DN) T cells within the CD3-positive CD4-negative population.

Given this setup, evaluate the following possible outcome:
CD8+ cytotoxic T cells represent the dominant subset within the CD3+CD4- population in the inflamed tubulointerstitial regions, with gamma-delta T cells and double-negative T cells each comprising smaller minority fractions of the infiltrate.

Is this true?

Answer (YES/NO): NO